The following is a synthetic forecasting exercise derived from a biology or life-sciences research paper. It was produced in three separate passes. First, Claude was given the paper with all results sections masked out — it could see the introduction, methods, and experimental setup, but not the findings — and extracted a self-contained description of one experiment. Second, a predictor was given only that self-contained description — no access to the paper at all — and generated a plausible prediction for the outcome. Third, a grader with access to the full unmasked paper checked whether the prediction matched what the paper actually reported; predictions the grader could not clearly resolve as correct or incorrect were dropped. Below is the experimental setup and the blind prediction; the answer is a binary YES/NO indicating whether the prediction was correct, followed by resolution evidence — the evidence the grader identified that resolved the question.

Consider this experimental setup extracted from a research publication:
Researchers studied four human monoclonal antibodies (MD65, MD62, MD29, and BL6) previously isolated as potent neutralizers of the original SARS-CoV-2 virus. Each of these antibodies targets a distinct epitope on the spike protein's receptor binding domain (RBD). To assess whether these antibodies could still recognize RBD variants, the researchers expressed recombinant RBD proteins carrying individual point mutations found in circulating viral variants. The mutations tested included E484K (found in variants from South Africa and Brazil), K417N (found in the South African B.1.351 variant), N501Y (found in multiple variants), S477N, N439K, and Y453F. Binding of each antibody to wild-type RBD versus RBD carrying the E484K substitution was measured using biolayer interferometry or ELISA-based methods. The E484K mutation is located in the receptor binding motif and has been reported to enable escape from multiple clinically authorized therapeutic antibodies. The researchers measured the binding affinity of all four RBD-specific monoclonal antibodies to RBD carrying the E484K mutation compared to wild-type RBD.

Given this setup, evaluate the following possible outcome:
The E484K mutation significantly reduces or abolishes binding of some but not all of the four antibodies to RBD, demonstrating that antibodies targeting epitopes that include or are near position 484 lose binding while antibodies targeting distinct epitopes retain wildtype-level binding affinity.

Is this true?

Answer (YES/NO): NO